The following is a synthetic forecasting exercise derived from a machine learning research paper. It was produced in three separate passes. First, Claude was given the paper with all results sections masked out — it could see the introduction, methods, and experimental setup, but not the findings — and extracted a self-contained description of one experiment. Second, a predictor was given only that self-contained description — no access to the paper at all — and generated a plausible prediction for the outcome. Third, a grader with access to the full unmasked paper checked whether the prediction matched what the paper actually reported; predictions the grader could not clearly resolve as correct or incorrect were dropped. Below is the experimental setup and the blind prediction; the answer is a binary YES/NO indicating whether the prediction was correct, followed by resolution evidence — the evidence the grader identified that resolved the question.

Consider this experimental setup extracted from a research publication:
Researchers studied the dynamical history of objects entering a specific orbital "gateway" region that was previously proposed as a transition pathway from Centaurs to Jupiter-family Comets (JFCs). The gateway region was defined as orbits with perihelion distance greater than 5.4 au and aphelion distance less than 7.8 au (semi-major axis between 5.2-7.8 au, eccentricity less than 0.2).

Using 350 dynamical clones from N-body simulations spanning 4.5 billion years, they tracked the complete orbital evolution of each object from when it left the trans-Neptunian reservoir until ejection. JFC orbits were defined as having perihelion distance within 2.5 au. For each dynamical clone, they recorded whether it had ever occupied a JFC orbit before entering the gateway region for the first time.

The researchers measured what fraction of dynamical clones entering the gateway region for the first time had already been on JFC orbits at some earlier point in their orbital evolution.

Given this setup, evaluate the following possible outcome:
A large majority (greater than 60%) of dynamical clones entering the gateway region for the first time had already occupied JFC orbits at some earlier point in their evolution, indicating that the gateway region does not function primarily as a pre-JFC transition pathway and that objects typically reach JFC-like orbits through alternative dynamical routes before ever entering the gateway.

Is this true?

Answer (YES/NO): NO